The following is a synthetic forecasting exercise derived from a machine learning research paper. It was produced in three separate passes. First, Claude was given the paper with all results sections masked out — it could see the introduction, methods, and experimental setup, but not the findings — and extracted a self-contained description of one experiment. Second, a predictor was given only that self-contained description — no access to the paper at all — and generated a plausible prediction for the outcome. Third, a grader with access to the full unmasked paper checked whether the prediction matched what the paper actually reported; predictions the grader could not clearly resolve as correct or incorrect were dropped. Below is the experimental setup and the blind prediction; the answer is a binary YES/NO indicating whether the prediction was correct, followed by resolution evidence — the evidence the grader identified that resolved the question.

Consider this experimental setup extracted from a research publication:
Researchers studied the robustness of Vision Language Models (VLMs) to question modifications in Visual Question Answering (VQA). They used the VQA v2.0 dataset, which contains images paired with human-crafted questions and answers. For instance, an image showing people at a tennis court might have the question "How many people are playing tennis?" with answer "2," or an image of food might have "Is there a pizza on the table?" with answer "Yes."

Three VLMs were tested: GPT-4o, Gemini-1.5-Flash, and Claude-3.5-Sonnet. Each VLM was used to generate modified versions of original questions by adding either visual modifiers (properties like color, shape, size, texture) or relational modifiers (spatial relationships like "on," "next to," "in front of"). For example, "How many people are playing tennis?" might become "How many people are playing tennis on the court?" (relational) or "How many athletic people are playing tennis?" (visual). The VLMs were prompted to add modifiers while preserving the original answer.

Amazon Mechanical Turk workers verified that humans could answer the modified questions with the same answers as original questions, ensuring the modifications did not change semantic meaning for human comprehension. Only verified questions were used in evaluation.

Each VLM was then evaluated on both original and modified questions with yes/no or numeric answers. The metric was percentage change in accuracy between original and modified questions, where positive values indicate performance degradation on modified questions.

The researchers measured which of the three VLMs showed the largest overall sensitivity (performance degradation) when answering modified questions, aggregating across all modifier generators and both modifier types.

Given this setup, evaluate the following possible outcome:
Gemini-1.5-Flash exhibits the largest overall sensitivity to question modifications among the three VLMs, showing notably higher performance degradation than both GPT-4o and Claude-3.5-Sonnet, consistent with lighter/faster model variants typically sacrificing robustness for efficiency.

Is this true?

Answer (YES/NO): YES